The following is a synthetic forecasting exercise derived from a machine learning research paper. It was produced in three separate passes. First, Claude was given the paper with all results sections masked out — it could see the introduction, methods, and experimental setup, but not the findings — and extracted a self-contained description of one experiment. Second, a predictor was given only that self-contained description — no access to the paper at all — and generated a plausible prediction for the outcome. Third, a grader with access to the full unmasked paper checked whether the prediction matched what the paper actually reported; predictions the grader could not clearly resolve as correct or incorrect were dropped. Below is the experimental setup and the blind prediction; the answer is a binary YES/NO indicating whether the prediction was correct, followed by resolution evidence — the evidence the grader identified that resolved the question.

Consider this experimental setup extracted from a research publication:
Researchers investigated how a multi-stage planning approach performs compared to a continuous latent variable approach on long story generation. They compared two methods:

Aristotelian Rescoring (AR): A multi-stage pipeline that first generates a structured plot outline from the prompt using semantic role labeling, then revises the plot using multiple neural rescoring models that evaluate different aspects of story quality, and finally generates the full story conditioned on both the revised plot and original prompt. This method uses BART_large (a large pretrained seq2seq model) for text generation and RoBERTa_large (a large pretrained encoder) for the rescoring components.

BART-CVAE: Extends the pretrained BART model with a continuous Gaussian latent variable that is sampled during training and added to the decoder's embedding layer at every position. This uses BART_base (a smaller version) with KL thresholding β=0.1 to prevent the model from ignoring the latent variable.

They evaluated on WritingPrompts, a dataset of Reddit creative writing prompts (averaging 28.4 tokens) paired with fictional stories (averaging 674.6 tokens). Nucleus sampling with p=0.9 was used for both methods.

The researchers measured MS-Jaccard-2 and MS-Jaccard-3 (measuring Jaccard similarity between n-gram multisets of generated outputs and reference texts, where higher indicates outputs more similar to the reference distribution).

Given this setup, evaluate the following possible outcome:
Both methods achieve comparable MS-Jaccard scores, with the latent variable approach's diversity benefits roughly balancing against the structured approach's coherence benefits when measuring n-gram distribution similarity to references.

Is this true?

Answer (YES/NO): NO